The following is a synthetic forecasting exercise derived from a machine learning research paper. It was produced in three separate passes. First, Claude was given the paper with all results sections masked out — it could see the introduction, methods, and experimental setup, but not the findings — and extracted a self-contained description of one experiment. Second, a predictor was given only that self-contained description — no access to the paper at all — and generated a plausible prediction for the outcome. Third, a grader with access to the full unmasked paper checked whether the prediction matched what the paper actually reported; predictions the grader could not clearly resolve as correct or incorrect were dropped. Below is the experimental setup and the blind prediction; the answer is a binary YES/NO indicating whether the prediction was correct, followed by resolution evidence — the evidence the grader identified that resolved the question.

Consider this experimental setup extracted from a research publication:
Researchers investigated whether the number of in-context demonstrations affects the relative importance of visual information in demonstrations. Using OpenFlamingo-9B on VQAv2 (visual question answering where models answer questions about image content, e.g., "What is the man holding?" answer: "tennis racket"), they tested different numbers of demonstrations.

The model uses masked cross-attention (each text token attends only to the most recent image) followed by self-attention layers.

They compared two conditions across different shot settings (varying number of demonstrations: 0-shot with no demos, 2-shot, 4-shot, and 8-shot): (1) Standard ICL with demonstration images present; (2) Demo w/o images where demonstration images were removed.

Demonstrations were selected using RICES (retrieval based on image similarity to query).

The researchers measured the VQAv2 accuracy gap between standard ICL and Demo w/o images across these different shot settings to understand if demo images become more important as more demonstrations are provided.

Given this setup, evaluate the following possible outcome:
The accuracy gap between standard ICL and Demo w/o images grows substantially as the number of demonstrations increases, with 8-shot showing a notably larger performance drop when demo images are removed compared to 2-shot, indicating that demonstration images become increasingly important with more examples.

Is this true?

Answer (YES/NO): NO